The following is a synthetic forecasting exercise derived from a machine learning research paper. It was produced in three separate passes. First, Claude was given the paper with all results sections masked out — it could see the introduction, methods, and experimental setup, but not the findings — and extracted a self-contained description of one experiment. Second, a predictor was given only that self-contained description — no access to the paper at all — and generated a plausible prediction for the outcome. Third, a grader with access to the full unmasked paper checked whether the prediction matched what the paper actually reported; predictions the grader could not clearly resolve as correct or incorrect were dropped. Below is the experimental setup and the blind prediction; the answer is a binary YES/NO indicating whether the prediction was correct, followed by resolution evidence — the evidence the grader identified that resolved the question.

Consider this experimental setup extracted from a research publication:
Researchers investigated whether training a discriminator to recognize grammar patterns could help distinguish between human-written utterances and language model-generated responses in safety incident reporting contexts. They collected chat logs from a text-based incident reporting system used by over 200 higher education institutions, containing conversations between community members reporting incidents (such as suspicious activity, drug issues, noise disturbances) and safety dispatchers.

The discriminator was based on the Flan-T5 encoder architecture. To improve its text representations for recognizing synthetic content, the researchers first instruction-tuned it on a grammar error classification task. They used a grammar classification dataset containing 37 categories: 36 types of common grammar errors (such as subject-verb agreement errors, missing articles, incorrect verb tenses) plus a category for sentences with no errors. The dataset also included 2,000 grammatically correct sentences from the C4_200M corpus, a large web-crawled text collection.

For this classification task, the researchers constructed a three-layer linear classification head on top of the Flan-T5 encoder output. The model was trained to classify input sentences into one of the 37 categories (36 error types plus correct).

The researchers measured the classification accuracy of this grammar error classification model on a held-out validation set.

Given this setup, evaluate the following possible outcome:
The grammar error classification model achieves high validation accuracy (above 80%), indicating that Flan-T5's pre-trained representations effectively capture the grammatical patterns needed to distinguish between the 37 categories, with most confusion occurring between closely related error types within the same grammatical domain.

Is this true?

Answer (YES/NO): NO